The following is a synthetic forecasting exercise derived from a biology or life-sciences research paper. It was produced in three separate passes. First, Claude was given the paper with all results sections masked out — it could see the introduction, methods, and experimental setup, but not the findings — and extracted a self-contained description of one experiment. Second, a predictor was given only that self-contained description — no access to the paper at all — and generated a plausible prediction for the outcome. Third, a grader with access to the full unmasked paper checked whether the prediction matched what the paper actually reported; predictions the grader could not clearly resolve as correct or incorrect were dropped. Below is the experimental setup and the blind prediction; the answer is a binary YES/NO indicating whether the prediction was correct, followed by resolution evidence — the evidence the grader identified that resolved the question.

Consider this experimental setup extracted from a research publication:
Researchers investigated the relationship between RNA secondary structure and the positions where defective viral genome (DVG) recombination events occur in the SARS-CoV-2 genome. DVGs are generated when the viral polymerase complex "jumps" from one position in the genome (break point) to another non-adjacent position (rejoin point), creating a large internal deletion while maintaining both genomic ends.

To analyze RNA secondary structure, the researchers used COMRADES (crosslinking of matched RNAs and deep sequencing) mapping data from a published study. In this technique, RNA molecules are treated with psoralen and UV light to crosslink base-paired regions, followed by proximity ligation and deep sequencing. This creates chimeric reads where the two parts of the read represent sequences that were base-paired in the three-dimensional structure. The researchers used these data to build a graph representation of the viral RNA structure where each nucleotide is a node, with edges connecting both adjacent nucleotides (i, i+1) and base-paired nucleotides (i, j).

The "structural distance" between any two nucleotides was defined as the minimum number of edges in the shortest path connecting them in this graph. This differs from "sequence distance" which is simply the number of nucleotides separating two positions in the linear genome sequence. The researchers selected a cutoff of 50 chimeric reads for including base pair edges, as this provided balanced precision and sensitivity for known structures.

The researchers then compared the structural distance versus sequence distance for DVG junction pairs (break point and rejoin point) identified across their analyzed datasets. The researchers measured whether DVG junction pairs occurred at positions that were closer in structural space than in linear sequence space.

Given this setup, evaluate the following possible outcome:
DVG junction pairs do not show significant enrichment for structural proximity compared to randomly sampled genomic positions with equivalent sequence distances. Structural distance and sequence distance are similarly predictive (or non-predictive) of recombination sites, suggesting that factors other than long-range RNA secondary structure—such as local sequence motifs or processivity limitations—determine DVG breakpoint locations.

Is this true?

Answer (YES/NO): NO